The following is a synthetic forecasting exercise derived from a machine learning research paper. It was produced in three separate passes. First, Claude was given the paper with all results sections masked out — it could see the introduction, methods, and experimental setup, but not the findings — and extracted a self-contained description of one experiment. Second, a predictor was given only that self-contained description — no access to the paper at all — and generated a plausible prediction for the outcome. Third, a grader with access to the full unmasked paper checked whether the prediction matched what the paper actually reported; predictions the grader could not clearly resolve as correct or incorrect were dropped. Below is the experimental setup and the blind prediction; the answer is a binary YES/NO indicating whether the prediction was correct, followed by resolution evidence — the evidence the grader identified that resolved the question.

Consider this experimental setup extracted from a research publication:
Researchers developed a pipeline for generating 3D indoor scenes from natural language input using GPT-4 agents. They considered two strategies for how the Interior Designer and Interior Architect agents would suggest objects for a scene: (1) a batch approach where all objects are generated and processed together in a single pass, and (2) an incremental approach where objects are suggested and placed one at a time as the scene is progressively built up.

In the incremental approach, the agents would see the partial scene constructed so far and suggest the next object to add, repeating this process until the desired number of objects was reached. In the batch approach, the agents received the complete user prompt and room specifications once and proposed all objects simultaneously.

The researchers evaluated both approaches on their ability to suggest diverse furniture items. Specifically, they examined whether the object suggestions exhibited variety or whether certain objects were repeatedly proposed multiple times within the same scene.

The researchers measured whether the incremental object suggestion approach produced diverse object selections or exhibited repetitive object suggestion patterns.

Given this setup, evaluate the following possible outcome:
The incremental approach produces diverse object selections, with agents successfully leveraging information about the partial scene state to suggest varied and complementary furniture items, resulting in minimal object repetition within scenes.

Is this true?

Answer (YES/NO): NO